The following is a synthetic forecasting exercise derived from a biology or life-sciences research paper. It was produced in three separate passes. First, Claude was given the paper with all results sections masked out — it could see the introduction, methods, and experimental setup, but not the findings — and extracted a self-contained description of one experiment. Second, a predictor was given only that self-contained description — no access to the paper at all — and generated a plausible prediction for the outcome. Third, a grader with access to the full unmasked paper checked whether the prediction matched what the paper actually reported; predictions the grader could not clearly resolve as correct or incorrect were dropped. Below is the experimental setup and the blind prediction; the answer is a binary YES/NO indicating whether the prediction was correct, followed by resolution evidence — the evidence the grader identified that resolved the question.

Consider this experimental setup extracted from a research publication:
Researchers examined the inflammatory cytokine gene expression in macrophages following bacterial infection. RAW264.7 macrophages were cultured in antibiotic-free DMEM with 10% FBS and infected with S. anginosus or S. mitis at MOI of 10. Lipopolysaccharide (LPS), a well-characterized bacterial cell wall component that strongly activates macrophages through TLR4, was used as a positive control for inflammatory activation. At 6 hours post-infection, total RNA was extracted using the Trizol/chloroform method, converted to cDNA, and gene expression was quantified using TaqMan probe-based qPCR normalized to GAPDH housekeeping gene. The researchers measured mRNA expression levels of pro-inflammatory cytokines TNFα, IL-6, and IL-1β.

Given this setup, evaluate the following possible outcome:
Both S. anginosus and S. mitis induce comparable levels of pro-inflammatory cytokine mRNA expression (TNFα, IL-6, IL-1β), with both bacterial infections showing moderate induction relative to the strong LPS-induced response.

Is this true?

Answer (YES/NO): NO